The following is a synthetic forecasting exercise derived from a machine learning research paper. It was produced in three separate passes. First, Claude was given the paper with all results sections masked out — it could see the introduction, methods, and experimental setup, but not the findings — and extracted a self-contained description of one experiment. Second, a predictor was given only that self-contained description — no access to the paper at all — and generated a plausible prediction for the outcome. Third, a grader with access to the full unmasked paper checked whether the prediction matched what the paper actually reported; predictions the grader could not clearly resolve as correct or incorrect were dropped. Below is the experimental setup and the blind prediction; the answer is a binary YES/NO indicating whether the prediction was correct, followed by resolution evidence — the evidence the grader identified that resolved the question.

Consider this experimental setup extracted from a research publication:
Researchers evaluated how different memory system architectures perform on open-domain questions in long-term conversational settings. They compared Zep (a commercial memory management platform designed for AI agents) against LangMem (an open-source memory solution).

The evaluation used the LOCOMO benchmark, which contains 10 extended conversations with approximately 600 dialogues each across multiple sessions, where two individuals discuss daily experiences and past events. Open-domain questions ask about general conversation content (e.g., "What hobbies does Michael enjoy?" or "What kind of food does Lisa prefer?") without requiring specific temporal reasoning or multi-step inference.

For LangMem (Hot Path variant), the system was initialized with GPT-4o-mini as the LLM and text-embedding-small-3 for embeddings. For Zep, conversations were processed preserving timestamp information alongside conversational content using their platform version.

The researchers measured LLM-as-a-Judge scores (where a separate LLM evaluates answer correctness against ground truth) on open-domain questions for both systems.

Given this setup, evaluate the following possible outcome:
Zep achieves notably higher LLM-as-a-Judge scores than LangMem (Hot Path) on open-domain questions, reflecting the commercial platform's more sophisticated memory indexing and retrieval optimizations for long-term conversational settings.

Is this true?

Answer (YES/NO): YES